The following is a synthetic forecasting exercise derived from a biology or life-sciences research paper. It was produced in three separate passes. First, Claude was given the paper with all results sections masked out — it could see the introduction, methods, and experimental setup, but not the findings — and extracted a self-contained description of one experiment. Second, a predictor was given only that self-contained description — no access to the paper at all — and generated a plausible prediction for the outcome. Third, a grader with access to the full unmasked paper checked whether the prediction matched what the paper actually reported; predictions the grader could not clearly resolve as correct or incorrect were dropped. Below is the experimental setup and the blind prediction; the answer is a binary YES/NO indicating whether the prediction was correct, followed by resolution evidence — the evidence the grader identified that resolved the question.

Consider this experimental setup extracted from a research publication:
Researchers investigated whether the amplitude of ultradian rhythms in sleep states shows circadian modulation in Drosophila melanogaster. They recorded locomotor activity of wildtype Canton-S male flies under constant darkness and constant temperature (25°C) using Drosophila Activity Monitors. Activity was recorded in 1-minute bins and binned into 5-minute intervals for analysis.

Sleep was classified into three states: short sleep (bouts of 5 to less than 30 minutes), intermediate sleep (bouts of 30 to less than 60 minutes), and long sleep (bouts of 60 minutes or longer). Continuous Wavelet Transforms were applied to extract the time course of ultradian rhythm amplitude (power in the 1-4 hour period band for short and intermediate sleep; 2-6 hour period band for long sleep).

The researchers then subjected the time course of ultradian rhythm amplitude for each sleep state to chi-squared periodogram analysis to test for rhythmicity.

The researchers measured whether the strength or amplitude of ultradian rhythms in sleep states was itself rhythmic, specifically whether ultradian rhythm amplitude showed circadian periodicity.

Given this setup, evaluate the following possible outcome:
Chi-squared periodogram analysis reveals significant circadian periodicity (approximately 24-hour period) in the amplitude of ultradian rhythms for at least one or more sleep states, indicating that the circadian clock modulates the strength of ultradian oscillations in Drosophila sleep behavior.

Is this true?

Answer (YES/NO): YES